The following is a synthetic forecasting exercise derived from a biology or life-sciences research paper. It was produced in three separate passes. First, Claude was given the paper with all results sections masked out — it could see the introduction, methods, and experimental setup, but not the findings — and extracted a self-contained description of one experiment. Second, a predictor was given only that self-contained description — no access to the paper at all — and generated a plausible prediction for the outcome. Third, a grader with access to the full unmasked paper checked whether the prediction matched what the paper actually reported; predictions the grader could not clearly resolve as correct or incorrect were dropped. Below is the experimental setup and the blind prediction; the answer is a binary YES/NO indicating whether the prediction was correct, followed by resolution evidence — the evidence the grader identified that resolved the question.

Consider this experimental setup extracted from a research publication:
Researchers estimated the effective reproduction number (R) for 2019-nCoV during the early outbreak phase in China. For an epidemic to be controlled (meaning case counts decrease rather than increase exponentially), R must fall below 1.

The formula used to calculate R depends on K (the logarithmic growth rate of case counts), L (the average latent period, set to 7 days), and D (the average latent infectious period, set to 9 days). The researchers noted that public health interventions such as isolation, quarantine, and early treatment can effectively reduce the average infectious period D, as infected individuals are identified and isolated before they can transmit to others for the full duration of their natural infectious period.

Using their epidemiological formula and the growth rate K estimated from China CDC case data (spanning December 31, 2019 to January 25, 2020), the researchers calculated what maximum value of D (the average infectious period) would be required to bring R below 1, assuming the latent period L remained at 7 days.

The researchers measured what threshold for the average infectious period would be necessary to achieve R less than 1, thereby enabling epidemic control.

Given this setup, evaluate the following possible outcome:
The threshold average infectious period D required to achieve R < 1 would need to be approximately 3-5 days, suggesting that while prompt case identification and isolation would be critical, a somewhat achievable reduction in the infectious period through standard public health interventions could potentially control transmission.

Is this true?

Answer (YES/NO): NO